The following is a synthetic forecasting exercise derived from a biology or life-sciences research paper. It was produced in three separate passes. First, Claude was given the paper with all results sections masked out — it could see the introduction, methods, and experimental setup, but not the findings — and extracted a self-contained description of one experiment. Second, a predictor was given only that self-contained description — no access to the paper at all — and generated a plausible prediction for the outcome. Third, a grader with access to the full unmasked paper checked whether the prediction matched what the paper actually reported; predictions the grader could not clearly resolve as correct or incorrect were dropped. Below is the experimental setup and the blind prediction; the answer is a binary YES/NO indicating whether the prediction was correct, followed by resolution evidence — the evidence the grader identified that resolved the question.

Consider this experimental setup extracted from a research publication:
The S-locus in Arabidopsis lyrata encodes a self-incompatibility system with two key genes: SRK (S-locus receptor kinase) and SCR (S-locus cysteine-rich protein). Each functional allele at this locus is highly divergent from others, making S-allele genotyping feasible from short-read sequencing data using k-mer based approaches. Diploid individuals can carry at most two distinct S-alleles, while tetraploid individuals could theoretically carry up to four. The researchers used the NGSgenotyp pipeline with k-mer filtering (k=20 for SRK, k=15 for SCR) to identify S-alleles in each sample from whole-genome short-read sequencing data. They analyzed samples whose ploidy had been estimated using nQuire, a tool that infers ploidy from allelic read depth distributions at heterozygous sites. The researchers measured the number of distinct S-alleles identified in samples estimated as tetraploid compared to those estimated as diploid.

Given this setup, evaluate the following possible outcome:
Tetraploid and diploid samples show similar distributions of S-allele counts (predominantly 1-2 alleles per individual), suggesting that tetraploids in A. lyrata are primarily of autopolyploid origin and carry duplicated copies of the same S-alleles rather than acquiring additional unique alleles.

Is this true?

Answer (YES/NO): NO